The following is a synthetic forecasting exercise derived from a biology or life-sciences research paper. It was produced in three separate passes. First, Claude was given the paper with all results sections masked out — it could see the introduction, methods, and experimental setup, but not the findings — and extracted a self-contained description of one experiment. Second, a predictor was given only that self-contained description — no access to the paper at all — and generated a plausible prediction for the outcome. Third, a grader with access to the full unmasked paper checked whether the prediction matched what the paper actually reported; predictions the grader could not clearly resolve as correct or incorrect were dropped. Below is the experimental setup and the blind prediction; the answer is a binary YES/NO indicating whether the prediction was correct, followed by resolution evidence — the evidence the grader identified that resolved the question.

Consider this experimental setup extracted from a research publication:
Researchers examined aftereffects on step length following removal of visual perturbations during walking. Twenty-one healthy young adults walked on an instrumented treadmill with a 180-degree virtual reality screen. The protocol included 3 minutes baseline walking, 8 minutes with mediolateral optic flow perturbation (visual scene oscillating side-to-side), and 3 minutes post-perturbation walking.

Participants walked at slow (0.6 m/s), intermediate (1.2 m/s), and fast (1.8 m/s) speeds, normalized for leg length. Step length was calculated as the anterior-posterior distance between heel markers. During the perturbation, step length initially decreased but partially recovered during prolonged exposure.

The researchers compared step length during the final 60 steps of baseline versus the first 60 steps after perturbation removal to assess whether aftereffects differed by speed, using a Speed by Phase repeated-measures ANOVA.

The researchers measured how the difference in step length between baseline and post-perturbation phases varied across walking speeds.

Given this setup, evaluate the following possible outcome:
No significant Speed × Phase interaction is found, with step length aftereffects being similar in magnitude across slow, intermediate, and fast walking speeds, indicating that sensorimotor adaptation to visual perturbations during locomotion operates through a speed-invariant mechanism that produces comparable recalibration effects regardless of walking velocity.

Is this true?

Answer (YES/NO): NO